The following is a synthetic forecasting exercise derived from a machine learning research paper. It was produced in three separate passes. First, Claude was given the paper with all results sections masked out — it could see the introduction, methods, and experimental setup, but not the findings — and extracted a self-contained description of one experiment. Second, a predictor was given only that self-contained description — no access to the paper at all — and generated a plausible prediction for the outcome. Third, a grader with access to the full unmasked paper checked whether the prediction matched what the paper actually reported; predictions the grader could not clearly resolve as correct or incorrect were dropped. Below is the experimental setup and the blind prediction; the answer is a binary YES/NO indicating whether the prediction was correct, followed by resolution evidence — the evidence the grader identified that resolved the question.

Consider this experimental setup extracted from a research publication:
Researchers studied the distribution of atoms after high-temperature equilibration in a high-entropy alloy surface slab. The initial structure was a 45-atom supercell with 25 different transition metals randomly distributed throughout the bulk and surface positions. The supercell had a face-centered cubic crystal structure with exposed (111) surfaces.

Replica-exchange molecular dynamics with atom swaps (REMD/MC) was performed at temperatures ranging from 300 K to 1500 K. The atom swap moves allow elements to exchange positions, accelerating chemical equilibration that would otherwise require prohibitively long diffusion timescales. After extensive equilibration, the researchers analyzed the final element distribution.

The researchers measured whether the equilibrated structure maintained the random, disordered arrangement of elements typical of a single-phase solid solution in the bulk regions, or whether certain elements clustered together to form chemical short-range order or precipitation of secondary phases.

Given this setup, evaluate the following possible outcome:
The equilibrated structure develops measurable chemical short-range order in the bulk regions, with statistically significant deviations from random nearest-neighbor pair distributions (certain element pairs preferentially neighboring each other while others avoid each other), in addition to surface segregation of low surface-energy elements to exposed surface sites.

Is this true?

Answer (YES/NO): YES